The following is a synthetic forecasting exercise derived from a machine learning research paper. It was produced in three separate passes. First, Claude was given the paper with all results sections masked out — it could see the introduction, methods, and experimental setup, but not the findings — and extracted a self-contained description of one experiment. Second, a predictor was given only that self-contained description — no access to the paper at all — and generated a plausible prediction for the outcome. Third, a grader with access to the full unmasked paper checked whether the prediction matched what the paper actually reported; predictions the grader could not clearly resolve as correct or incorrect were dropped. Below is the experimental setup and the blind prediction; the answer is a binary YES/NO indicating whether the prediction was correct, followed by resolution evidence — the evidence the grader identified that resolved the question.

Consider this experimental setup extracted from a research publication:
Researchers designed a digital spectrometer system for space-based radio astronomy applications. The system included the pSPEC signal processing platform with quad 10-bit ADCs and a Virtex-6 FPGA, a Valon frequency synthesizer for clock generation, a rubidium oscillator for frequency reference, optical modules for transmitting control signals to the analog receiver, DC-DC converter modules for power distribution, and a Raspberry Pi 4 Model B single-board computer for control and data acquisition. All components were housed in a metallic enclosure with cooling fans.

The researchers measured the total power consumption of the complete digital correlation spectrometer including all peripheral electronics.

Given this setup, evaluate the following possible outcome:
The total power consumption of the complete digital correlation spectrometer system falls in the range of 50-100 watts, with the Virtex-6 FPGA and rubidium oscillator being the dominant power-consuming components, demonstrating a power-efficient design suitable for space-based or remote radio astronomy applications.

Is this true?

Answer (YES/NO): NO